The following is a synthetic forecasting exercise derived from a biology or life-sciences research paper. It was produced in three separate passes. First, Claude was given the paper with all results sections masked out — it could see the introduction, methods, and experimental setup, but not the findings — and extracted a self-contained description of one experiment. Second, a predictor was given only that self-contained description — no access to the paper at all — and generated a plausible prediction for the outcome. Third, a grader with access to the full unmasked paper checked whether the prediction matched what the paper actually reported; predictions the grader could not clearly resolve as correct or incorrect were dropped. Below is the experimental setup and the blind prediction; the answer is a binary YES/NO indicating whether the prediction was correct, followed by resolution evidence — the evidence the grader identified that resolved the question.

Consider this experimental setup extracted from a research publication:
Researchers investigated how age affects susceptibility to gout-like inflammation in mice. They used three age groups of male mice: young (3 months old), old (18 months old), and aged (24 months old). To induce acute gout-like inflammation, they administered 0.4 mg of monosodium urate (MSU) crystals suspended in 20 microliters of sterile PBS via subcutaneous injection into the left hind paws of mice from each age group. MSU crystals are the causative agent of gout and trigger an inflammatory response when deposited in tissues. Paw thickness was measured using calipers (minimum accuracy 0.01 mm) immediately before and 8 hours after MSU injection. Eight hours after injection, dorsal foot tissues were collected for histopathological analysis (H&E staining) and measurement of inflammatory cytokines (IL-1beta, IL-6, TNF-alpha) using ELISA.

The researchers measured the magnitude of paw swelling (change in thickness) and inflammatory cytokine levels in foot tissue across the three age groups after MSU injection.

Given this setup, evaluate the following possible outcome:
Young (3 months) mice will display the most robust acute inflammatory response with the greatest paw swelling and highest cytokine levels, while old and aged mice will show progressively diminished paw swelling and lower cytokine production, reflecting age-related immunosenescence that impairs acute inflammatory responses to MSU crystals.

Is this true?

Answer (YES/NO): NO